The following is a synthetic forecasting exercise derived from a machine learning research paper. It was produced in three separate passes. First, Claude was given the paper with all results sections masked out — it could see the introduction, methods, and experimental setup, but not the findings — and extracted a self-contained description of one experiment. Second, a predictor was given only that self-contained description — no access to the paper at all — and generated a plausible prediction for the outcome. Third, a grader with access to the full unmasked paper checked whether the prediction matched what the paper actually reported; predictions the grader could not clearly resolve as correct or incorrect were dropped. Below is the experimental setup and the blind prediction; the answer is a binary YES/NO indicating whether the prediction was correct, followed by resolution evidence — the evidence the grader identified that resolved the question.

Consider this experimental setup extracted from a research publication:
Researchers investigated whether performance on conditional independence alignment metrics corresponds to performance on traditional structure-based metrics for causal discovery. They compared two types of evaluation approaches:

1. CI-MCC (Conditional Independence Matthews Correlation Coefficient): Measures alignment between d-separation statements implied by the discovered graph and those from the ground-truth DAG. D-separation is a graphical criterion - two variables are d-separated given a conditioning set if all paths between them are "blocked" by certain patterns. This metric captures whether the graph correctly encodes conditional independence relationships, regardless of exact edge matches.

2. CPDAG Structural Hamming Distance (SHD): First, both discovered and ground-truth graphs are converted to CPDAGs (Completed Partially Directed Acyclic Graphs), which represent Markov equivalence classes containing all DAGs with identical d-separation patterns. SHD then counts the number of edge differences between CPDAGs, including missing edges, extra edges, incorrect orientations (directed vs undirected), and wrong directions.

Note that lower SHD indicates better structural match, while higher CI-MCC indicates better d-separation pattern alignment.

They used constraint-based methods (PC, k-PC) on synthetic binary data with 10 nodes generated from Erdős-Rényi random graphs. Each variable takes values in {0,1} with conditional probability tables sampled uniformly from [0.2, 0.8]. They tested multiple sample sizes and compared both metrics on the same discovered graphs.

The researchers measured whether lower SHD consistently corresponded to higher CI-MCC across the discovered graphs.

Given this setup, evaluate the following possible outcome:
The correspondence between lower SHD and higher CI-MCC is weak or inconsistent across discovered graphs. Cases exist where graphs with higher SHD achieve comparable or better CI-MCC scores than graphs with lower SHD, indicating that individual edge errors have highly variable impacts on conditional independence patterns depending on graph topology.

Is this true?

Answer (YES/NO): YES